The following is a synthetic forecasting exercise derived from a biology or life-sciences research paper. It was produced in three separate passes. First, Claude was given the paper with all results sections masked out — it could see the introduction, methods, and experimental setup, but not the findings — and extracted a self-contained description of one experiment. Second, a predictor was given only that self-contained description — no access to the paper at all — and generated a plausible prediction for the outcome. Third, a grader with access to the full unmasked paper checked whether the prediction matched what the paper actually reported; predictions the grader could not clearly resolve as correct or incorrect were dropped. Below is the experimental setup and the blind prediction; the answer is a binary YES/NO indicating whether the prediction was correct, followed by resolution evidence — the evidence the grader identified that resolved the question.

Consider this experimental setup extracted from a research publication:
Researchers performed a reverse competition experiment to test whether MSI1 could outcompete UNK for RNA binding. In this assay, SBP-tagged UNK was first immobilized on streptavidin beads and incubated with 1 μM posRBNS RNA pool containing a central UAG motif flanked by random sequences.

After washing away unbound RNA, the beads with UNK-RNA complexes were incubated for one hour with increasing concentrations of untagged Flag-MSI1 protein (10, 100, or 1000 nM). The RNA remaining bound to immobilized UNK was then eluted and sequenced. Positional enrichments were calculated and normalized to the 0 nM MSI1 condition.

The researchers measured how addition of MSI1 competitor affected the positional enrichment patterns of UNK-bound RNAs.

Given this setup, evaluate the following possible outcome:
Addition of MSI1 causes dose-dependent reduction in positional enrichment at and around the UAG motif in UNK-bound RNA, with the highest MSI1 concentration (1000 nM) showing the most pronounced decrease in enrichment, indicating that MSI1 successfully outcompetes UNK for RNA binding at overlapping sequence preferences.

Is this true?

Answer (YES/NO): YES